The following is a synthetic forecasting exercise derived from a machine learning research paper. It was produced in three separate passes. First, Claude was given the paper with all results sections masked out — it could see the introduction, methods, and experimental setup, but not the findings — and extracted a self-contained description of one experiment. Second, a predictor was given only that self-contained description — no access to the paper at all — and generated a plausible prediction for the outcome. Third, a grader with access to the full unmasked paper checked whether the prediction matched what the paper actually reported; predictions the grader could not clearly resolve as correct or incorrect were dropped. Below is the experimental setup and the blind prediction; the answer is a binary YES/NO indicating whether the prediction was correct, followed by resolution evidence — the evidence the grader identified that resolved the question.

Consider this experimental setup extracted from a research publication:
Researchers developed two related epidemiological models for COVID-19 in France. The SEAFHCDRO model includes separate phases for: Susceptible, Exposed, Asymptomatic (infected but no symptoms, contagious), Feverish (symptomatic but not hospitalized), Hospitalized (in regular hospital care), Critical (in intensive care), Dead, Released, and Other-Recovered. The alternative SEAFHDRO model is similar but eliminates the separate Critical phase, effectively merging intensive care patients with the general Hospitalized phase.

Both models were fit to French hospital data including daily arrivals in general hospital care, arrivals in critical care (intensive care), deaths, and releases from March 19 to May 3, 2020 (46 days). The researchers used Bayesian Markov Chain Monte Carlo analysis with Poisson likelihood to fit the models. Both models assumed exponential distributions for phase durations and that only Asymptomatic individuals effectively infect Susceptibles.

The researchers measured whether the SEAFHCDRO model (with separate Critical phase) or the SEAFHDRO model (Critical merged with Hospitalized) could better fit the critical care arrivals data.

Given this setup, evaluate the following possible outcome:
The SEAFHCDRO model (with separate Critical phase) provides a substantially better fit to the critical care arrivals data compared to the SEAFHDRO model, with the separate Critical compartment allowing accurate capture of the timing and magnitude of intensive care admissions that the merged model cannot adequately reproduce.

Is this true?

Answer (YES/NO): NO